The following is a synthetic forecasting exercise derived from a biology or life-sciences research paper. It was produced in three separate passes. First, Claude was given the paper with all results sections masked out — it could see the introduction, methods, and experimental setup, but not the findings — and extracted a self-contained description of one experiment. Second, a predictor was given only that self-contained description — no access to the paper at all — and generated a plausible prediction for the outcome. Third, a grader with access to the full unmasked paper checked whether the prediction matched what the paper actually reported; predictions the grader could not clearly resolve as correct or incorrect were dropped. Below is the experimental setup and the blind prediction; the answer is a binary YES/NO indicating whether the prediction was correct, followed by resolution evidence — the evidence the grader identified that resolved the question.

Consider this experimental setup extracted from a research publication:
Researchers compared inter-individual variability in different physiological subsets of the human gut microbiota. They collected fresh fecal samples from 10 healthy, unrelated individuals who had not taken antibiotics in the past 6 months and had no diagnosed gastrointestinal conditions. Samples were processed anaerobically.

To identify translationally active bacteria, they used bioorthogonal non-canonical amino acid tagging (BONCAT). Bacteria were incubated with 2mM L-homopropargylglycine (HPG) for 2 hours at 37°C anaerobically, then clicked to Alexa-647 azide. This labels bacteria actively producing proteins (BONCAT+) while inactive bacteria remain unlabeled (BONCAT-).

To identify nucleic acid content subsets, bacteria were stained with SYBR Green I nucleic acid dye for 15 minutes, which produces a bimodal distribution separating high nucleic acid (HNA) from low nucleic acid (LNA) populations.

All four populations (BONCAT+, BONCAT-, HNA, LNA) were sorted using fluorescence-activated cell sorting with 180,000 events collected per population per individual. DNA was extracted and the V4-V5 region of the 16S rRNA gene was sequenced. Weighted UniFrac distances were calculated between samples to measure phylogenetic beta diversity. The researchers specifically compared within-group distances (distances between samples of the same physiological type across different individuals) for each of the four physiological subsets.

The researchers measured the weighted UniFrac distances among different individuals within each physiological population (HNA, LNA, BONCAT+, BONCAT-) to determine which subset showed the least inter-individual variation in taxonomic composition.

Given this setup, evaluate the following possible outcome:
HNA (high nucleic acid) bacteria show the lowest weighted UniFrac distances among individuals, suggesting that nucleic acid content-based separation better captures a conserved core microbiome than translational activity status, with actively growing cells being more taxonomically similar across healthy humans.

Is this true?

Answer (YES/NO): YES